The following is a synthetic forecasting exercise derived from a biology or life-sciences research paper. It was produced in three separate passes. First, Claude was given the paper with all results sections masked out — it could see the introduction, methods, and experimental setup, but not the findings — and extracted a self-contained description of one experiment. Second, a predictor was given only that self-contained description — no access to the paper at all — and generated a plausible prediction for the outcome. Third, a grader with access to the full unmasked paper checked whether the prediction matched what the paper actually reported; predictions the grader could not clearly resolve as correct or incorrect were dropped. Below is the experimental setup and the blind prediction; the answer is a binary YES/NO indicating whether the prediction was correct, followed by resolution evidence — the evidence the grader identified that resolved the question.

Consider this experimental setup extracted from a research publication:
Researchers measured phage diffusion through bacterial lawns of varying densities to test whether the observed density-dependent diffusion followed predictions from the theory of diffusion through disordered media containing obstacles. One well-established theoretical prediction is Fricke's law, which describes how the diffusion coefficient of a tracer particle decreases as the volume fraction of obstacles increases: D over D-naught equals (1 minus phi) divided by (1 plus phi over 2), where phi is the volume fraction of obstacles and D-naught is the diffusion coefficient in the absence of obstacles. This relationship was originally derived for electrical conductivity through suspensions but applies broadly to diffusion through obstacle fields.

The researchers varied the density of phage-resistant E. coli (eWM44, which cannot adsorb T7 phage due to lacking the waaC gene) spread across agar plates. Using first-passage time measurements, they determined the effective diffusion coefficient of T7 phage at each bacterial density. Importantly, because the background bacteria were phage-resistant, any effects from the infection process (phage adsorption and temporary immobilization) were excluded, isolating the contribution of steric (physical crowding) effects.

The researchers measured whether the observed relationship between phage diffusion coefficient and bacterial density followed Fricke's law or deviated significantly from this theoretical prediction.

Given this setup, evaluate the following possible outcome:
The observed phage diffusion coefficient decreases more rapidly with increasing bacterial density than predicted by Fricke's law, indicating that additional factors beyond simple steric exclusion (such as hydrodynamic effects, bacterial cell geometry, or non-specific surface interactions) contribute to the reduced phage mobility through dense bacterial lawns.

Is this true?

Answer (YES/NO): NO